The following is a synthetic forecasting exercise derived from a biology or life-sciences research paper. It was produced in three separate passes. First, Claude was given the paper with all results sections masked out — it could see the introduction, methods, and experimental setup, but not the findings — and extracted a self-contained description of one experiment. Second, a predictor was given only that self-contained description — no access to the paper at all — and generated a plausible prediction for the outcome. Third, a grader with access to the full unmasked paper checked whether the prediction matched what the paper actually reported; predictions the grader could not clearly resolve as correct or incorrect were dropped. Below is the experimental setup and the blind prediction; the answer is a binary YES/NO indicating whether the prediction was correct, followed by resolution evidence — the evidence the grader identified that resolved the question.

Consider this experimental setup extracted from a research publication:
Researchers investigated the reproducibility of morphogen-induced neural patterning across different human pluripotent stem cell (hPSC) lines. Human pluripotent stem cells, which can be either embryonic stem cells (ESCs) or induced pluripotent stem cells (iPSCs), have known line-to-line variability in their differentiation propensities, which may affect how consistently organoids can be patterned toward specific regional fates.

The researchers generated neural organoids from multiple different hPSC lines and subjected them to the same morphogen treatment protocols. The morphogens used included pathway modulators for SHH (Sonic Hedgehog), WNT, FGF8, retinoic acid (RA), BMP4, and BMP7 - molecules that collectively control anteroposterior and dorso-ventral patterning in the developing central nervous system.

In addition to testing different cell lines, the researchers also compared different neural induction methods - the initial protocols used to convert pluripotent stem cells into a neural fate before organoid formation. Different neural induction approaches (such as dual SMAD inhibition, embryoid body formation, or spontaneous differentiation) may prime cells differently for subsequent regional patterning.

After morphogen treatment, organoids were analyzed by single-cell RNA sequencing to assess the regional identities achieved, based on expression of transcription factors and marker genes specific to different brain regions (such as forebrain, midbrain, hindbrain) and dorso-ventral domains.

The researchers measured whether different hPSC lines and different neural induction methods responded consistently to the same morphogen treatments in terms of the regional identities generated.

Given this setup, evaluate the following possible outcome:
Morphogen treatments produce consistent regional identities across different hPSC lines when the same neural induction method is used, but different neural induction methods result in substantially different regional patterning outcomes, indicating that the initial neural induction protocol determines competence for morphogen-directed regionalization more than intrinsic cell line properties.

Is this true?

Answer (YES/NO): NO